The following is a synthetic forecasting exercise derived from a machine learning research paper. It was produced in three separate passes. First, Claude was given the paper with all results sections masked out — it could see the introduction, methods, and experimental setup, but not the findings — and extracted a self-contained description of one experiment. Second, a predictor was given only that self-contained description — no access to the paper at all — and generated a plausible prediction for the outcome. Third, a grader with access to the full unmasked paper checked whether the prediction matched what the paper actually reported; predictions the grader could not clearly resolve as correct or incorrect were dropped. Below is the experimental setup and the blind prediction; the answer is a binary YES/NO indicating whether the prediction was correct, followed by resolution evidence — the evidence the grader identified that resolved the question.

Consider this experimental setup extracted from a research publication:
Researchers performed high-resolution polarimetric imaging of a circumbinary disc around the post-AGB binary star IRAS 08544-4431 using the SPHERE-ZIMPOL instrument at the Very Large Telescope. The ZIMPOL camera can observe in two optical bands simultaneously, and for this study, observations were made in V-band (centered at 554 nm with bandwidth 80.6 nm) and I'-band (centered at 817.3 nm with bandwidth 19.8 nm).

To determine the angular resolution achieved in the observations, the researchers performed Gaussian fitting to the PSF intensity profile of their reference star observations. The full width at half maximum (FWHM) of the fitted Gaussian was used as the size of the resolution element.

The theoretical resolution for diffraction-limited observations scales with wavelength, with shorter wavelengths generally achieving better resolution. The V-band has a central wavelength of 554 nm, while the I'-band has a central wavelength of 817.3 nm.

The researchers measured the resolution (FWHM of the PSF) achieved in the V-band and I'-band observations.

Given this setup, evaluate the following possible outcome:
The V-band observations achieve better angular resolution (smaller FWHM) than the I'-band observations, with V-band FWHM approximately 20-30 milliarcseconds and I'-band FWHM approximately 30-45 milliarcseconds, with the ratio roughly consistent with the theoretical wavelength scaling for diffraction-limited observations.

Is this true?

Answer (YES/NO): NO